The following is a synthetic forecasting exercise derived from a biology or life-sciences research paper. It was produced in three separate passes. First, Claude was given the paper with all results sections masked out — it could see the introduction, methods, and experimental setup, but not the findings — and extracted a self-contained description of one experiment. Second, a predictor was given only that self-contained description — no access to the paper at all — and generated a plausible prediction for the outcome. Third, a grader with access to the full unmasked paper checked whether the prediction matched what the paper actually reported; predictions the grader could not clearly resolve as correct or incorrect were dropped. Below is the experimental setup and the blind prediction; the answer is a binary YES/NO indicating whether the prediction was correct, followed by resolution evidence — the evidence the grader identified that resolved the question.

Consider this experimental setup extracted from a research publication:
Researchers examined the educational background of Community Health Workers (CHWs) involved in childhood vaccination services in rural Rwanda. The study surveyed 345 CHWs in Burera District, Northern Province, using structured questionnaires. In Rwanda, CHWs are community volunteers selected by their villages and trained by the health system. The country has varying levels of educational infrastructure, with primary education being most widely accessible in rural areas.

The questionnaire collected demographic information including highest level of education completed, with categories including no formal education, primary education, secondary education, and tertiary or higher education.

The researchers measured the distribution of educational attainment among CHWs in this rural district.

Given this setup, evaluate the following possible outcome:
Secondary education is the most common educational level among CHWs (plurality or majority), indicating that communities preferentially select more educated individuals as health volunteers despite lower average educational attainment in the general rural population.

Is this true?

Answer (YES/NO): NO